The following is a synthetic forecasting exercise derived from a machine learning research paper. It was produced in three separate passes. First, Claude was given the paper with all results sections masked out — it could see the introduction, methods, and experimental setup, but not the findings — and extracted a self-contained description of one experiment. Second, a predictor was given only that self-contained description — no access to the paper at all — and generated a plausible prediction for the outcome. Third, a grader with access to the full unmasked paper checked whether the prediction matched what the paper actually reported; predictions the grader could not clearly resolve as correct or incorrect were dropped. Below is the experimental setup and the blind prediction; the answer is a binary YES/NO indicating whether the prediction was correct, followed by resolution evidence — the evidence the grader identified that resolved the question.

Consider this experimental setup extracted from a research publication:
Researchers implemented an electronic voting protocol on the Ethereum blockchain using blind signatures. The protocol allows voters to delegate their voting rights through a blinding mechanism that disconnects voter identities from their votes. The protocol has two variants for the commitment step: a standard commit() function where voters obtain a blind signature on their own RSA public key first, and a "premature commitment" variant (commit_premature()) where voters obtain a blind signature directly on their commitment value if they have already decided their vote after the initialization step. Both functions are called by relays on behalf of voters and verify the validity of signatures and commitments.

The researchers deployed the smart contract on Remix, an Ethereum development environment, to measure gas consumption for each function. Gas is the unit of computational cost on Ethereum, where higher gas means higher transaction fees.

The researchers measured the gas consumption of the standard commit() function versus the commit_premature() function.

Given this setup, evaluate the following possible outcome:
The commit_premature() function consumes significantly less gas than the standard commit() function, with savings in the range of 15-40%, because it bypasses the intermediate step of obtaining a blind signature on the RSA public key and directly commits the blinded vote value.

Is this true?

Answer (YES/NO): NO